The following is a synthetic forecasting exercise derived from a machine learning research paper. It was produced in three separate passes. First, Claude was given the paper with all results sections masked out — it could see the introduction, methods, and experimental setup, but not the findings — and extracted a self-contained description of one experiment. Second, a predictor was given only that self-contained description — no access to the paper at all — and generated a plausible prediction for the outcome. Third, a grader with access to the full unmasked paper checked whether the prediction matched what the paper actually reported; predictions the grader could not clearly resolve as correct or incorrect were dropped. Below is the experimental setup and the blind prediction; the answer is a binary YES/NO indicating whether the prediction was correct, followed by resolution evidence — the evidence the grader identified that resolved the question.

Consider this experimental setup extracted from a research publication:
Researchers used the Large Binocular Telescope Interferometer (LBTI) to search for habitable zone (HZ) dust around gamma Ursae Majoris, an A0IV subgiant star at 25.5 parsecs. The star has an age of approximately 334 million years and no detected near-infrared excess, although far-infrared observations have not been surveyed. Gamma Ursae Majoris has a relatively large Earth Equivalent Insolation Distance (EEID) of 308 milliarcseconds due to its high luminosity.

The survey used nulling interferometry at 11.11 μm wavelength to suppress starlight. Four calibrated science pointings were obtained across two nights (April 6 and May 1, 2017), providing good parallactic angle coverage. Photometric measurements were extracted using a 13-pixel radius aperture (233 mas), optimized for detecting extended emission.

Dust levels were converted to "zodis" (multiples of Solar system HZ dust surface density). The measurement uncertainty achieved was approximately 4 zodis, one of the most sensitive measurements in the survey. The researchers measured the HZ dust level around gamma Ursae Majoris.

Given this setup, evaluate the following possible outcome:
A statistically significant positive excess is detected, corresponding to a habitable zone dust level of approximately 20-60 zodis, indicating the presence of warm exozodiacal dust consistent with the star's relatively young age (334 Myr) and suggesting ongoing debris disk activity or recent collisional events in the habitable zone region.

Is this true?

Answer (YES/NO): NO